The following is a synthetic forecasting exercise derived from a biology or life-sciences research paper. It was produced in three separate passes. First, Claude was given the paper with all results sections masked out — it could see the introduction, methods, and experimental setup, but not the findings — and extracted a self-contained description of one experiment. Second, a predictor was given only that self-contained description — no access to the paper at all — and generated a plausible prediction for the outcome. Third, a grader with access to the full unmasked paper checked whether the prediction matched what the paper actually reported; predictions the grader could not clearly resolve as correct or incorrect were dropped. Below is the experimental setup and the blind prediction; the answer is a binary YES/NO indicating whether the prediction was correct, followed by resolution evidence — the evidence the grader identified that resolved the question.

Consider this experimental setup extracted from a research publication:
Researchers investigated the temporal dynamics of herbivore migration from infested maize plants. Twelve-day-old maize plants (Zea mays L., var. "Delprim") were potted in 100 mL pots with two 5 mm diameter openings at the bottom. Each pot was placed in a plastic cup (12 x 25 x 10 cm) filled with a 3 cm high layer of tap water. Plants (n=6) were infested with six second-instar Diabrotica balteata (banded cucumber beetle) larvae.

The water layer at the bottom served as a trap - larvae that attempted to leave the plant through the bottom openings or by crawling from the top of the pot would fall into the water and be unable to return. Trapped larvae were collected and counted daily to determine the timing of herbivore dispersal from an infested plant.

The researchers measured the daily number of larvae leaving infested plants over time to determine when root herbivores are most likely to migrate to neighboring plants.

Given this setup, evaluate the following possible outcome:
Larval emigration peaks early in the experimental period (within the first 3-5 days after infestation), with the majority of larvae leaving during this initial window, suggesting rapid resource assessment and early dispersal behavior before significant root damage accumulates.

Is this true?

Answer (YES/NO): YES